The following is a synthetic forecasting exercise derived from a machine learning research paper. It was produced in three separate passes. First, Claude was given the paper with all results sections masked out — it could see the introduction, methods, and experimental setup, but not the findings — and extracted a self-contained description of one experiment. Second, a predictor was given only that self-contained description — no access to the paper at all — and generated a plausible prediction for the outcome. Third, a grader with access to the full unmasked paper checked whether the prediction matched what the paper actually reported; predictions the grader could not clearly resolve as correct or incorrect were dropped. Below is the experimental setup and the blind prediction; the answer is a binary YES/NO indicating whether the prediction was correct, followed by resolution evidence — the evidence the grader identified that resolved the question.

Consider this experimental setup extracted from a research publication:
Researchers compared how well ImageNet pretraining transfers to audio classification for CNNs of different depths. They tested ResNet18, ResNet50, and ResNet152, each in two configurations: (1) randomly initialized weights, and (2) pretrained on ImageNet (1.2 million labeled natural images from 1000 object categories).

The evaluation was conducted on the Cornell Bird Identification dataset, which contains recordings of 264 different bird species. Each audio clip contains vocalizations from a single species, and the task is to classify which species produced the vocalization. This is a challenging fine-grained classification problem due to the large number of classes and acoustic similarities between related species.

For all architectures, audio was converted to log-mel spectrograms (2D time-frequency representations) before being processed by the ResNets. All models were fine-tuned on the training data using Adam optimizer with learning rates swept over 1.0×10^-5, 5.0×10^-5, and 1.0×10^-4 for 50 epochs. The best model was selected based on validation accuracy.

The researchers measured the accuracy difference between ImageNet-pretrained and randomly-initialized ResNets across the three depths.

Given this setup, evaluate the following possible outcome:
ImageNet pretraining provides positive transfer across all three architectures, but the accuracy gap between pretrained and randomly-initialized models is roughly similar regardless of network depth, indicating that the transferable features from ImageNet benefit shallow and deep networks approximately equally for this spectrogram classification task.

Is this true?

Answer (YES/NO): NO